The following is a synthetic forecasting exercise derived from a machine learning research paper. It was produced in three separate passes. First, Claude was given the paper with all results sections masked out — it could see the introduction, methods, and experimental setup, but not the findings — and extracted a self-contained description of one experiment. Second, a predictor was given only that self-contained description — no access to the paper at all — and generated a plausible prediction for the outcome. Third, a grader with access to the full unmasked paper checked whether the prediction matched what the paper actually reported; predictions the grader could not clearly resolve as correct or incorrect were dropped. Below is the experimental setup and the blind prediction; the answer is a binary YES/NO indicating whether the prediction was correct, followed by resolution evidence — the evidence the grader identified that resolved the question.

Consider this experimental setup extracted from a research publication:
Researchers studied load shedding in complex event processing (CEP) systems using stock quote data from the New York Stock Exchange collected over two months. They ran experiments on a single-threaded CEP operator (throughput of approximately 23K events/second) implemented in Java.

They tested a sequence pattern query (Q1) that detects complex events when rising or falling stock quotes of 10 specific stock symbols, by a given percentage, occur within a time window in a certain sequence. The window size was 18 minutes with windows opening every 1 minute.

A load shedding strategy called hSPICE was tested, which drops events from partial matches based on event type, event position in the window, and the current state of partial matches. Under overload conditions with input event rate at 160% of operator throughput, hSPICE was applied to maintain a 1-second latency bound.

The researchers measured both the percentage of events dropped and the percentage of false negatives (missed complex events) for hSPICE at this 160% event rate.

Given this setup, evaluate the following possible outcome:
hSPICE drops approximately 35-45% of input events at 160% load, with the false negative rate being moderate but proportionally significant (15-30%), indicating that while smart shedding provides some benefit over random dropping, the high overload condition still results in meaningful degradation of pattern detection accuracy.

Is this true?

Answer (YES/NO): NO